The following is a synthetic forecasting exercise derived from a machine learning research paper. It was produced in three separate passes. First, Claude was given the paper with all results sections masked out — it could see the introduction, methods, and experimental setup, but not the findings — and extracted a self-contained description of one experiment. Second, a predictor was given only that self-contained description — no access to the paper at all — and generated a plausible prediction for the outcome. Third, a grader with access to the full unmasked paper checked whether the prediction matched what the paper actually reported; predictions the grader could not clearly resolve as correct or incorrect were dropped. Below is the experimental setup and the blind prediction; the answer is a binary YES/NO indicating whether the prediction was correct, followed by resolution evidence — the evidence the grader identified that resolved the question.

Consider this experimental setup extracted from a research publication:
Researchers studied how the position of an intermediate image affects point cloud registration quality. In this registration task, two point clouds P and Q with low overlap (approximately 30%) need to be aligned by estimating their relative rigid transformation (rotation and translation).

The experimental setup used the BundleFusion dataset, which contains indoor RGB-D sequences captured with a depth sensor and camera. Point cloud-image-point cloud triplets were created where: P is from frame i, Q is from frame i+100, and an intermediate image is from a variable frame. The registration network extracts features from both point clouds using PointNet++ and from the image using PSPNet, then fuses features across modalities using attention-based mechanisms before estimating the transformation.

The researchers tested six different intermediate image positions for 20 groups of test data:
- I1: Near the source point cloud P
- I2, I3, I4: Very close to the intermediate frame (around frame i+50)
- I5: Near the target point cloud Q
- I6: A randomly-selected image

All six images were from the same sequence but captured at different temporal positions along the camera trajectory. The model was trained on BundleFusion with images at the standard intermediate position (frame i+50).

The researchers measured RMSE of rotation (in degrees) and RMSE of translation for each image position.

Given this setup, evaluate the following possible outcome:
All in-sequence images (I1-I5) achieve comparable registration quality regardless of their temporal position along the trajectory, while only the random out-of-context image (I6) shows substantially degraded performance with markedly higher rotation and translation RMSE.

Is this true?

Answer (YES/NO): NO